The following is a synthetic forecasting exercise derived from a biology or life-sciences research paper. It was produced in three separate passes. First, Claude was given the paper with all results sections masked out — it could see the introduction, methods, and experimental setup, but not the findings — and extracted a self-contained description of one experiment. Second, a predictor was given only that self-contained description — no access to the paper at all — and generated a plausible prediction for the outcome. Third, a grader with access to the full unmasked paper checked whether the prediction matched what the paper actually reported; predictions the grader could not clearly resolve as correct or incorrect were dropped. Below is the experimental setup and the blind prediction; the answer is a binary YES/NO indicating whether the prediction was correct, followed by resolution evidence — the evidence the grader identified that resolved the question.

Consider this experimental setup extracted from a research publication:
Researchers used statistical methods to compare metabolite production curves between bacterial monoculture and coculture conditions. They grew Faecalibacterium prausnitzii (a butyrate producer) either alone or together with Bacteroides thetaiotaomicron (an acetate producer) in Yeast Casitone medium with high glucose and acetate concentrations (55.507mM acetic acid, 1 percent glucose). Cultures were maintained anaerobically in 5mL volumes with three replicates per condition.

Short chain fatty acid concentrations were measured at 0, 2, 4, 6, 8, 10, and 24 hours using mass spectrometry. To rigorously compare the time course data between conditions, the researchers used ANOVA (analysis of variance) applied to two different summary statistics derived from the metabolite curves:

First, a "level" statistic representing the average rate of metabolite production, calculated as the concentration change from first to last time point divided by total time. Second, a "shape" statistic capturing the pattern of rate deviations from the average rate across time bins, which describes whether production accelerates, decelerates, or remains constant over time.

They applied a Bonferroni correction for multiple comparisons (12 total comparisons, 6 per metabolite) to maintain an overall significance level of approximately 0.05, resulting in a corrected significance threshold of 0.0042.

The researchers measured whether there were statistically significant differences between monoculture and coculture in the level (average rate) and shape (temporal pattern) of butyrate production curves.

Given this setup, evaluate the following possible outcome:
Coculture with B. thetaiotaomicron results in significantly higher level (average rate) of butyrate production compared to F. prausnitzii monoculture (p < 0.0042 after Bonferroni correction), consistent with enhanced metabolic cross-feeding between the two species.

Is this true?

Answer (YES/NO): YES